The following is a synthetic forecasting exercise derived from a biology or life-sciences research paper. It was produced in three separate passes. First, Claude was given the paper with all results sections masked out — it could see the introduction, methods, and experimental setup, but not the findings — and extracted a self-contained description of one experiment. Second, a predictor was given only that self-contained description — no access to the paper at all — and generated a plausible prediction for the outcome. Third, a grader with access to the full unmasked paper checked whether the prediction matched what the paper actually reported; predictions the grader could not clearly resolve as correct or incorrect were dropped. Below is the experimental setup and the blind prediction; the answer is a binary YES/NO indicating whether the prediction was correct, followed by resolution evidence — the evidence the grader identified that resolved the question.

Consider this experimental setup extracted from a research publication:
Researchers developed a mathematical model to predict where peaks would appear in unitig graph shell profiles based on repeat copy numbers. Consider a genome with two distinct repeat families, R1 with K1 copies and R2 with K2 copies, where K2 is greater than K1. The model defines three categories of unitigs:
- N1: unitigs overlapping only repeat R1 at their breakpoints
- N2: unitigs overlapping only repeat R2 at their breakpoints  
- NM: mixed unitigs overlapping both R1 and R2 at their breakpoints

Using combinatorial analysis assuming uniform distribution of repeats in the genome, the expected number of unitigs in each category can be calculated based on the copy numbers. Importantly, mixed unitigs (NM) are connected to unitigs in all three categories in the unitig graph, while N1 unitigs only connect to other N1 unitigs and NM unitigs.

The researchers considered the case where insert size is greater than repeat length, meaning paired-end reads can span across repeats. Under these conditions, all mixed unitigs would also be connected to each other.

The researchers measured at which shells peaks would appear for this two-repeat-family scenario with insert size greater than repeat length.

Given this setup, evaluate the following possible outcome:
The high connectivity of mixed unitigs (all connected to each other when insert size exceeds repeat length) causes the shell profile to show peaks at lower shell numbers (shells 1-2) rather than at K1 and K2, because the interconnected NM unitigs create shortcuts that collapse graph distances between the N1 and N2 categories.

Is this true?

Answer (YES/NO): NO